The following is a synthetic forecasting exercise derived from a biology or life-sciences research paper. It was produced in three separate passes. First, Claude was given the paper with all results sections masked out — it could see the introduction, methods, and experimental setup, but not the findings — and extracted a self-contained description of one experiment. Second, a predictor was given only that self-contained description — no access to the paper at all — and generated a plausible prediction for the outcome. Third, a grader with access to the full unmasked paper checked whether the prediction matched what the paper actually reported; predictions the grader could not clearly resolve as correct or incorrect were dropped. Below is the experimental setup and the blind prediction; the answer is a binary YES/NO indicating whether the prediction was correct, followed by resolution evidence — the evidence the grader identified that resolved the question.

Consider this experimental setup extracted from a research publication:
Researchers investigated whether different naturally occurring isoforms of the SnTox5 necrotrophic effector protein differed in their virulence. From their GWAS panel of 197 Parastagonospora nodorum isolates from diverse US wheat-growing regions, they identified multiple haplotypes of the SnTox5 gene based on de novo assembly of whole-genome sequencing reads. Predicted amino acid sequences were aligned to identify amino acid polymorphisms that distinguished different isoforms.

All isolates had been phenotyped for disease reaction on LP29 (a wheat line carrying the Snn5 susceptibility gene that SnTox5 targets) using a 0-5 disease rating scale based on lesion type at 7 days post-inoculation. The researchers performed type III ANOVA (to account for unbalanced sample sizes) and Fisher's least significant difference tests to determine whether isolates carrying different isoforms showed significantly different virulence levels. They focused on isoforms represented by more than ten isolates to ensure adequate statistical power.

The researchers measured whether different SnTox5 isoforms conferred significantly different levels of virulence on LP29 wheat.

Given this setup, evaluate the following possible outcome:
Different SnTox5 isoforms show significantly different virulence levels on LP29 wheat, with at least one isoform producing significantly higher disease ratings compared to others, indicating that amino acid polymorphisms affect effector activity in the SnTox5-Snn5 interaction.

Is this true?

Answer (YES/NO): YES